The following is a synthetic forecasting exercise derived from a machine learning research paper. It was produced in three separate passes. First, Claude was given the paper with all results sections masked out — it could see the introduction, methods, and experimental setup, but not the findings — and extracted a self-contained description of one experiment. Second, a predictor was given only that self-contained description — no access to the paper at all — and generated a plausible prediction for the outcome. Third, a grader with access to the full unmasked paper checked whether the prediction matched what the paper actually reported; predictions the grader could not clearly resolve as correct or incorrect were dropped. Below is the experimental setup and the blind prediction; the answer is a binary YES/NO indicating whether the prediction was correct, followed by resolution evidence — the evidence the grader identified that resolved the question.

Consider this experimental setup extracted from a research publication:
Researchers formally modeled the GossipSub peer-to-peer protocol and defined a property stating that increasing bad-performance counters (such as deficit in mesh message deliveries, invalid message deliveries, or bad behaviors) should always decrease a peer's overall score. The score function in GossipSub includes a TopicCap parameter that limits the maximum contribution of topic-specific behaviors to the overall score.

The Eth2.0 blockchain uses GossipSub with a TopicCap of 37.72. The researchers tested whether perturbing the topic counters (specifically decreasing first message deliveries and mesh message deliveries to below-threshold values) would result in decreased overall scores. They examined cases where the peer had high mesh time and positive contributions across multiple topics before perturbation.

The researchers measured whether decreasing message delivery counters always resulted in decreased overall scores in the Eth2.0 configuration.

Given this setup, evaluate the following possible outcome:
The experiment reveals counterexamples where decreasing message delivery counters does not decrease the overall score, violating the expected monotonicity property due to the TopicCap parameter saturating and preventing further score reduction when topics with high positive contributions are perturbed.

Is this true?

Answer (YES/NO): YES